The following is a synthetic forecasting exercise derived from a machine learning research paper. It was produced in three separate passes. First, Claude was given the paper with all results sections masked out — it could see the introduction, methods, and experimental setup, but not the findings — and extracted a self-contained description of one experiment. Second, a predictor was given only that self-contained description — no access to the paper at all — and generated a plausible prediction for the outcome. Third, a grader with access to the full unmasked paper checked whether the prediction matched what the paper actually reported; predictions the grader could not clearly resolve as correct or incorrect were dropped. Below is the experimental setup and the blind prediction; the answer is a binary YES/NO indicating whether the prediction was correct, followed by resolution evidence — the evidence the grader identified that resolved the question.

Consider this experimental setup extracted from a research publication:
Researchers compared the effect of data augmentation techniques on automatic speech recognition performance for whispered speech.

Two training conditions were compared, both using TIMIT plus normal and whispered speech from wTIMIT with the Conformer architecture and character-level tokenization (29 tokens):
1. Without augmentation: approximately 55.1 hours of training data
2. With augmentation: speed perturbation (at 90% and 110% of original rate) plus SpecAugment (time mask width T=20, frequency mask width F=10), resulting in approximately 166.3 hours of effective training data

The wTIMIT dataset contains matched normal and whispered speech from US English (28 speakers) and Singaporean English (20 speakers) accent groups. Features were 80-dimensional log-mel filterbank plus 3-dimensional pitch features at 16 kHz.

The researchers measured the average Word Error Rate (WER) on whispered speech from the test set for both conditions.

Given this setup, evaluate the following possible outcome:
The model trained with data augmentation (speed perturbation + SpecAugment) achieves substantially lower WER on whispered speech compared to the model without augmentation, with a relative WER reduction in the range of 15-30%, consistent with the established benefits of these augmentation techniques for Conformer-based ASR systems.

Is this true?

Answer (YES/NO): YES